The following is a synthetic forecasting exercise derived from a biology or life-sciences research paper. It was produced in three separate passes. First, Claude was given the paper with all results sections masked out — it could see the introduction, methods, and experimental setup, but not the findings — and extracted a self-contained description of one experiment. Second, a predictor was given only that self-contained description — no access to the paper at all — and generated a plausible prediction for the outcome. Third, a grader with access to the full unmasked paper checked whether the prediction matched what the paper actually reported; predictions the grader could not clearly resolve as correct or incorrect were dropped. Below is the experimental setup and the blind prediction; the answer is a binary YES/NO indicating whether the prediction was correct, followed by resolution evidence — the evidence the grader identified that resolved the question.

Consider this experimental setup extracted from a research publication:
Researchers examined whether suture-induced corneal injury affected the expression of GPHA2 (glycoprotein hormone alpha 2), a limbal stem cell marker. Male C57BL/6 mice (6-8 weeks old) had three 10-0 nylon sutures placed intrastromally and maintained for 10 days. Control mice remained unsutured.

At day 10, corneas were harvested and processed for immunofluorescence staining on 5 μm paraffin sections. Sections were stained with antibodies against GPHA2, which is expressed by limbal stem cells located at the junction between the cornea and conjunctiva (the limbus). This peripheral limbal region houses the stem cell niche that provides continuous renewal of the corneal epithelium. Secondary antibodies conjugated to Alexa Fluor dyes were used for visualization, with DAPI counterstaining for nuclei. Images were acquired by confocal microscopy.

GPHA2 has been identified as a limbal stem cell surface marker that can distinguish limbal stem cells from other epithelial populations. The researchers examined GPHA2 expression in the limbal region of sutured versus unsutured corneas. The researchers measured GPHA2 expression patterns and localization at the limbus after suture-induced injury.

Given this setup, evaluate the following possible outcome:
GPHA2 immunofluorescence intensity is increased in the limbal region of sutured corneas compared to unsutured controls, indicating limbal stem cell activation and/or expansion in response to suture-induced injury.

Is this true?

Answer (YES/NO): NO